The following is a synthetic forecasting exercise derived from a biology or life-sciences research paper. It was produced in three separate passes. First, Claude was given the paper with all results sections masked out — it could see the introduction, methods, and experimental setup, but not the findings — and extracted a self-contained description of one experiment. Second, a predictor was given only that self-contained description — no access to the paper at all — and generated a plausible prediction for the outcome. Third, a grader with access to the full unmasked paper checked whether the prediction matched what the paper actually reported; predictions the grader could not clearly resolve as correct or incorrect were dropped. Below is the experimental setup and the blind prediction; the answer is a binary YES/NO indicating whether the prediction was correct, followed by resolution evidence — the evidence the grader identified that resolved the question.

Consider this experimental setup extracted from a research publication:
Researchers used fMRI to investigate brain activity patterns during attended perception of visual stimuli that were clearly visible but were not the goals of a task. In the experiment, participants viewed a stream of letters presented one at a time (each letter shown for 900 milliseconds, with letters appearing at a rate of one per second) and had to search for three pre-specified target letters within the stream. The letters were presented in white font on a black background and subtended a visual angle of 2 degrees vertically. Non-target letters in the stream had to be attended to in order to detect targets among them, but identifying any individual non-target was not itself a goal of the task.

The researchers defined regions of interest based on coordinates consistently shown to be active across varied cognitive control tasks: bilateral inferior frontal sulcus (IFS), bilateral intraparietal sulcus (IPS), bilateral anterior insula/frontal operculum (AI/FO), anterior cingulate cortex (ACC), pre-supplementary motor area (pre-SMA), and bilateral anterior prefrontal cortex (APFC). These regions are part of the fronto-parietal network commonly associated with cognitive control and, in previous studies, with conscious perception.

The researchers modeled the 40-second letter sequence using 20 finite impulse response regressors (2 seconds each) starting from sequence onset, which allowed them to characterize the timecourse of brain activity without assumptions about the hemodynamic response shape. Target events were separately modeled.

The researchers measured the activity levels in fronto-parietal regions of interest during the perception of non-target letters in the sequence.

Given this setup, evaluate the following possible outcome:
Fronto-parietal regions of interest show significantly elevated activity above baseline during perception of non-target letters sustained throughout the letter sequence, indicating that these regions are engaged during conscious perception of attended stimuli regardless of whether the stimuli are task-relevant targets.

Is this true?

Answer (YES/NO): NO